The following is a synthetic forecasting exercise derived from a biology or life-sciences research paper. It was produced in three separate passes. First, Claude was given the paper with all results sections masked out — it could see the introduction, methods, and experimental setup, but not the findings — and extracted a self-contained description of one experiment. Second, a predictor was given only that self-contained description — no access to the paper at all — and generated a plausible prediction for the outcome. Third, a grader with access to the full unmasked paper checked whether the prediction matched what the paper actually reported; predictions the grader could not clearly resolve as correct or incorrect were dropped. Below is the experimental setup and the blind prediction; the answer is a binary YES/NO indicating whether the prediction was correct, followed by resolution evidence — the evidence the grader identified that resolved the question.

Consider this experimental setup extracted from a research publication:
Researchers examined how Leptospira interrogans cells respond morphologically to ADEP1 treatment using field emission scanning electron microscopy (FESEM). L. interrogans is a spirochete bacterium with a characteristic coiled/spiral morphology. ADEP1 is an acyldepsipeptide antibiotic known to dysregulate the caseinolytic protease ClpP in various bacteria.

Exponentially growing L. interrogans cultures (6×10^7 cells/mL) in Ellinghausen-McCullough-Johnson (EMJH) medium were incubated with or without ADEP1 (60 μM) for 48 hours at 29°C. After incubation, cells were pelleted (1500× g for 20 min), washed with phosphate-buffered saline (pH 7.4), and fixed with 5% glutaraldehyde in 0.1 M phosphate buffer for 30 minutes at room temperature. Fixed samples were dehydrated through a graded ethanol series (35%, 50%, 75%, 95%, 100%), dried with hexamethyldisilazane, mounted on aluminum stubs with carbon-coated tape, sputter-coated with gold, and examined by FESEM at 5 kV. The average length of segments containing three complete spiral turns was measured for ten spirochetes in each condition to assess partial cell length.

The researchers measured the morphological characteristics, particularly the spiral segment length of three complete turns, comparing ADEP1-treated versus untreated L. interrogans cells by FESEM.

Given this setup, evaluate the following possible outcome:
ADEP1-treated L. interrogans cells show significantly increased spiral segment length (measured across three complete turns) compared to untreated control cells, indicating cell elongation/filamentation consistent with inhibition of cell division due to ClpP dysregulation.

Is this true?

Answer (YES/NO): YES